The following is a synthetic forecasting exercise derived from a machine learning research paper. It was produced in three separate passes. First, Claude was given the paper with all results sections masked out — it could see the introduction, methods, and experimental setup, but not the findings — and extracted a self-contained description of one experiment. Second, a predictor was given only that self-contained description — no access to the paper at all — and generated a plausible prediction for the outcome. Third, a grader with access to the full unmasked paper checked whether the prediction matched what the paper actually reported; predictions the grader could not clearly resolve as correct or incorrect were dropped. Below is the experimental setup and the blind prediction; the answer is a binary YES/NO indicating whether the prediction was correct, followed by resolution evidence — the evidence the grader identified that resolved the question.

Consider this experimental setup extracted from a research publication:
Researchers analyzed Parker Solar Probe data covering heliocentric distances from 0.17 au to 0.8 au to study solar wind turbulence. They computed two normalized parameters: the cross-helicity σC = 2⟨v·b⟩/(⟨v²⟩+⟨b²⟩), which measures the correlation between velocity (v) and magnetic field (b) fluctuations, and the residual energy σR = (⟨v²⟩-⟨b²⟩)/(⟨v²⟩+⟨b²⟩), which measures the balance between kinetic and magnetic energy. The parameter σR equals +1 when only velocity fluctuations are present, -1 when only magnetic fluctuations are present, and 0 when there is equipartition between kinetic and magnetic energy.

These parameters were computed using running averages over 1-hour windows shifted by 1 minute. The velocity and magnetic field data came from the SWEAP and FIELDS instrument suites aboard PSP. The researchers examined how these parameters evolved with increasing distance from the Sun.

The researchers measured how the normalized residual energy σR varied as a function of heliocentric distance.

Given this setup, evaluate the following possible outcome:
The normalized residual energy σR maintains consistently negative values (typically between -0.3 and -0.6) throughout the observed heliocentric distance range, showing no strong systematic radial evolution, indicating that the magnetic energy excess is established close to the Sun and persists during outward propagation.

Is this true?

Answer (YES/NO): YES